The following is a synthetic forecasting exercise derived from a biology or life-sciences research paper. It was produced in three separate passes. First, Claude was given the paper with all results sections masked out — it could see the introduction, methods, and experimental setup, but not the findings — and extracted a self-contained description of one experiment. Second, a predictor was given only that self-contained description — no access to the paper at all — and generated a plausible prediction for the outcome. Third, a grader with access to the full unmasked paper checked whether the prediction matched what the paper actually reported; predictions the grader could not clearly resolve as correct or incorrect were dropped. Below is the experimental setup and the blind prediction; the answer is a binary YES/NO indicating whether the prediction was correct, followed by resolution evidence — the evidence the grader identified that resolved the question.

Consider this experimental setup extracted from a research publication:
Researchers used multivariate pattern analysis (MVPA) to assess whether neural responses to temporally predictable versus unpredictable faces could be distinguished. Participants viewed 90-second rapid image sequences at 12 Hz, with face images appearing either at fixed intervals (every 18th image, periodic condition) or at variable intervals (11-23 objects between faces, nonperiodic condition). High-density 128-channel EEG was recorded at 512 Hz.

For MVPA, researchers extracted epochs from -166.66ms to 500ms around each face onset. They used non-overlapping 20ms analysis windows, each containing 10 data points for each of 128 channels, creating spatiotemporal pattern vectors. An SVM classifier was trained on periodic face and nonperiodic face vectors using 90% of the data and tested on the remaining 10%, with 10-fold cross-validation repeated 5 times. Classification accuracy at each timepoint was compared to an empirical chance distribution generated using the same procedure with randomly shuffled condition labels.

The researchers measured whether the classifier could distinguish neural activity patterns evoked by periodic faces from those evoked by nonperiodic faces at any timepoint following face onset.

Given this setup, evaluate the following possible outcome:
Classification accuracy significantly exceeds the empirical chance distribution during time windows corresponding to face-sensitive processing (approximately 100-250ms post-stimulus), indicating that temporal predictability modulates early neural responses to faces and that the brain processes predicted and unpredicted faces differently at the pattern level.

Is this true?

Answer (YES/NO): NO